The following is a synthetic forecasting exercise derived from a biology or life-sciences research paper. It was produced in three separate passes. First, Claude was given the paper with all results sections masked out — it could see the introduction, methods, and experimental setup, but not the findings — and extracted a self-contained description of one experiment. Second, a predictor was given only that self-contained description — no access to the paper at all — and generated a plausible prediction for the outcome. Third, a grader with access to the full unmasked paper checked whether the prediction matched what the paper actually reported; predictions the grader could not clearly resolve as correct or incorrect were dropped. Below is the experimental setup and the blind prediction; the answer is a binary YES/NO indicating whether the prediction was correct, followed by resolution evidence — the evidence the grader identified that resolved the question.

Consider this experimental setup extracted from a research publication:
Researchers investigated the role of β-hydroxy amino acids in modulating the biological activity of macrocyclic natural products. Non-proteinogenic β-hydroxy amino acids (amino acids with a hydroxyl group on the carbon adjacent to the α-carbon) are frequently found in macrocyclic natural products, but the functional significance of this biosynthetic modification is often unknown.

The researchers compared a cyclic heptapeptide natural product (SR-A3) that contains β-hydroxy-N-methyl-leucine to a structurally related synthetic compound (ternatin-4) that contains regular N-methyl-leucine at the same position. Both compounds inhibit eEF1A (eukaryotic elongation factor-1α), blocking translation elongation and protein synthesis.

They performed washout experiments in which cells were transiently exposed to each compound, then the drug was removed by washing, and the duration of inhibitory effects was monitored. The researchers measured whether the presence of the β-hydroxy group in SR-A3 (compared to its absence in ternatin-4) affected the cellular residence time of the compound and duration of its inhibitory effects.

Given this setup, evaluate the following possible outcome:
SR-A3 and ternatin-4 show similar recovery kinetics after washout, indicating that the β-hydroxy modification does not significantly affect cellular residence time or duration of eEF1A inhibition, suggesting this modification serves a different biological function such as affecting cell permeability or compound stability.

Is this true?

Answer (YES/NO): NO